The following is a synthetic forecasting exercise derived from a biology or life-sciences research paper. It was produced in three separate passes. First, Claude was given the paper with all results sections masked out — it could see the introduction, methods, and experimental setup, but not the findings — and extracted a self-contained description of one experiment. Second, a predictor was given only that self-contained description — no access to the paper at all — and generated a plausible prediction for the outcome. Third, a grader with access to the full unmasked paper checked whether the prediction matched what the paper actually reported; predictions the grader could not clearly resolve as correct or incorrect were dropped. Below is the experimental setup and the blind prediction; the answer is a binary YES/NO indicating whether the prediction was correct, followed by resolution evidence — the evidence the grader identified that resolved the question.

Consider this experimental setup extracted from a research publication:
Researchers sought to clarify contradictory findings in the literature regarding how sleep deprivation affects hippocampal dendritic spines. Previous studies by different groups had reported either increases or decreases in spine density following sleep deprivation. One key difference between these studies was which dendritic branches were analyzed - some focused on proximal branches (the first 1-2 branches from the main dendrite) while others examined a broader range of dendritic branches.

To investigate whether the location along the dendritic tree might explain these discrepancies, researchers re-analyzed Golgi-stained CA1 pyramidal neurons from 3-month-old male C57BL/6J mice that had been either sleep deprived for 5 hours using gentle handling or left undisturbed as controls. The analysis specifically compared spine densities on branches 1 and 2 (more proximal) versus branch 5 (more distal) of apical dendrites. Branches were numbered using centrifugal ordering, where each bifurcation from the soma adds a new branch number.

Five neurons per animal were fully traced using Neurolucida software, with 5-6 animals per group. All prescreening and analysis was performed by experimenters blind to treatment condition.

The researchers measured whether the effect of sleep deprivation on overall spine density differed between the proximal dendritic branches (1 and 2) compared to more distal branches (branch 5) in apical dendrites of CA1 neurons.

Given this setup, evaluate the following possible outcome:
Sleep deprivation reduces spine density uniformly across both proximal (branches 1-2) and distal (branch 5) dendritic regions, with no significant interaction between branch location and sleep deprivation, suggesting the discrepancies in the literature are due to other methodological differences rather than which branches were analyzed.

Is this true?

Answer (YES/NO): NO